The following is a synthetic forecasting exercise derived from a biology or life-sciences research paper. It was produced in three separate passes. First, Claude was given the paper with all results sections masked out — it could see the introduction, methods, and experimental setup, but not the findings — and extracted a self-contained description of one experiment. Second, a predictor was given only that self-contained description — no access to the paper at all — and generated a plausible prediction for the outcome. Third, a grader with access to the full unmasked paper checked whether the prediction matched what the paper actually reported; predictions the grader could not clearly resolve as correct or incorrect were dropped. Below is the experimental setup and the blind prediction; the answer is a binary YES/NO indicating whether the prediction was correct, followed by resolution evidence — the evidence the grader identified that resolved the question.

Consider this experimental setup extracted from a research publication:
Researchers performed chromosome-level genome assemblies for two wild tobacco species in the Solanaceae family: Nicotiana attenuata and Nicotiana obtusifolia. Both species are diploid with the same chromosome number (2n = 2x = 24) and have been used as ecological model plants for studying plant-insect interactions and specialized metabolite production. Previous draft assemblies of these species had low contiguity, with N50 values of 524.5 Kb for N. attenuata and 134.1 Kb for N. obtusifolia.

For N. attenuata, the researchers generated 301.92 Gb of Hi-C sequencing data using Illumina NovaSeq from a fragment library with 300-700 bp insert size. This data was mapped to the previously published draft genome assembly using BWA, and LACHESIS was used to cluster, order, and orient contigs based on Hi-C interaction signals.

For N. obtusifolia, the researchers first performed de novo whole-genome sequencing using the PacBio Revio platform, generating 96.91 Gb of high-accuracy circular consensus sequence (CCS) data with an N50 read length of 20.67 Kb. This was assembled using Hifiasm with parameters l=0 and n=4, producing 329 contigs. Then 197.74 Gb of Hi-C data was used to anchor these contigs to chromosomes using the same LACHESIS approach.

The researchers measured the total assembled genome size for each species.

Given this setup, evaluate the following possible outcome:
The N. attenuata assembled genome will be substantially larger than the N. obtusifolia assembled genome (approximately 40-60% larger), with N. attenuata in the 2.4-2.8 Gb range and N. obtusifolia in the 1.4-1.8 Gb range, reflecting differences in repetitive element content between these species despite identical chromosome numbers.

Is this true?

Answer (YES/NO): NO